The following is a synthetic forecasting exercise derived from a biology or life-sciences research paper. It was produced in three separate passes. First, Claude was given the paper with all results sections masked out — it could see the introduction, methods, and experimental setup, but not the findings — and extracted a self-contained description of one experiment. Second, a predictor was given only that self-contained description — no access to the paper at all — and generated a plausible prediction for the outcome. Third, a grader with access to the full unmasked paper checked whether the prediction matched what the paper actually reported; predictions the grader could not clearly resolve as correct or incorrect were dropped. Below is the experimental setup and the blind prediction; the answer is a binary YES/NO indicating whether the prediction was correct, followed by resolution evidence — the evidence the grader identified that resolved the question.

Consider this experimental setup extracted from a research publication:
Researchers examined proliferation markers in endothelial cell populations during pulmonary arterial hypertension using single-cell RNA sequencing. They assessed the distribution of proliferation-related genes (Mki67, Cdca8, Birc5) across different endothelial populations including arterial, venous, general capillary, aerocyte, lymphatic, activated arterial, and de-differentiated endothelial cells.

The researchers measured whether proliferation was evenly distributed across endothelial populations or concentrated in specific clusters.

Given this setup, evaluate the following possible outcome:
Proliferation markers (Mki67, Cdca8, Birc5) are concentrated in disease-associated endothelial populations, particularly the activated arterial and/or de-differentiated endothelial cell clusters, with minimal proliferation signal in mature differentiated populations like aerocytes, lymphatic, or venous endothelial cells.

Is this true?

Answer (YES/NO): YES